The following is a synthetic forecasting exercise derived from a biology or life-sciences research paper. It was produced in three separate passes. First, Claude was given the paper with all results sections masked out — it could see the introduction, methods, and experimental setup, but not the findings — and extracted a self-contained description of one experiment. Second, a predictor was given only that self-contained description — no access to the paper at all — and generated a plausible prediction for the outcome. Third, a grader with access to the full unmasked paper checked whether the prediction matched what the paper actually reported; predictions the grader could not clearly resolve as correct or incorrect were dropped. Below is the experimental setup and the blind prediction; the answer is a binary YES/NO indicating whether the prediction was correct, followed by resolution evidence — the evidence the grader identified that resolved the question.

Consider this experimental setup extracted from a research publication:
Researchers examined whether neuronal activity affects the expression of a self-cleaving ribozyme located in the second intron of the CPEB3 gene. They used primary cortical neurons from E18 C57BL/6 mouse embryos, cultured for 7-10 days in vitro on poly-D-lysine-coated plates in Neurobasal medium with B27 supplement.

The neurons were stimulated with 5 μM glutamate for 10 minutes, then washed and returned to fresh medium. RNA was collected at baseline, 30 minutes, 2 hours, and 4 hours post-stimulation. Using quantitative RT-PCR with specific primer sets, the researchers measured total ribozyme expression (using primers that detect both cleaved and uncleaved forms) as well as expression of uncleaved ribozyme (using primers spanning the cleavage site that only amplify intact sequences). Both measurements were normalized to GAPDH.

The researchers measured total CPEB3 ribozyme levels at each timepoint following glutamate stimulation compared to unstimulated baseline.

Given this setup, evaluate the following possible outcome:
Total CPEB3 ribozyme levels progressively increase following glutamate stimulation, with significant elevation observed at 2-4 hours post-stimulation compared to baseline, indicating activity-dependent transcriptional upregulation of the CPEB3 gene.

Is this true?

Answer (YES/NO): NO